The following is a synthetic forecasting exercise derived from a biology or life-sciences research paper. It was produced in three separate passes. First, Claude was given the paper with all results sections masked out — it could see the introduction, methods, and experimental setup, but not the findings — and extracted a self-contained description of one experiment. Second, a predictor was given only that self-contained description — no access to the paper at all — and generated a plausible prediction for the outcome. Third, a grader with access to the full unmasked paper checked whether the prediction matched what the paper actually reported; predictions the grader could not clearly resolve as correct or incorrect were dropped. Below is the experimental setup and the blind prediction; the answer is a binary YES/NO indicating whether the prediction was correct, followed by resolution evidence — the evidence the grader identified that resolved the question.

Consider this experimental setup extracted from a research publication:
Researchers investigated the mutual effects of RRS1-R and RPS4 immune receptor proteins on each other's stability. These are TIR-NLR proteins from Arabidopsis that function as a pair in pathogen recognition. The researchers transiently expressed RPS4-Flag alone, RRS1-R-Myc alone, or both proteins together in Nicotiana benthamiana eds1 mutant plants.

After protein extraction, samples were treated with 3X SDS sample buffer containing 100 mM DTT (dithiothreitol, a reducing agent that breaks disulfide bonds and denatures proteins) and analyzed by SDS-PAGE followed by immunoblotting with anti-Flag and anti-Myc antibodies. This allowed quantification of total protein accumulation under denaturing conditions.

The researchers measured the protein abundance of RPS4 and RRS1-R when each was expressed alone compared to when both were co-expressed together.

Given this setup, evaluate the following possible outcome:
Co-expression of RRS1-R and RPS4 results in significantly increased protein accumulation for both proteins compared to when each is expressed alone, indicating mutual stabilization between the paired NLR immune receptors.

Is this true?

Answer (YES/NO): YES